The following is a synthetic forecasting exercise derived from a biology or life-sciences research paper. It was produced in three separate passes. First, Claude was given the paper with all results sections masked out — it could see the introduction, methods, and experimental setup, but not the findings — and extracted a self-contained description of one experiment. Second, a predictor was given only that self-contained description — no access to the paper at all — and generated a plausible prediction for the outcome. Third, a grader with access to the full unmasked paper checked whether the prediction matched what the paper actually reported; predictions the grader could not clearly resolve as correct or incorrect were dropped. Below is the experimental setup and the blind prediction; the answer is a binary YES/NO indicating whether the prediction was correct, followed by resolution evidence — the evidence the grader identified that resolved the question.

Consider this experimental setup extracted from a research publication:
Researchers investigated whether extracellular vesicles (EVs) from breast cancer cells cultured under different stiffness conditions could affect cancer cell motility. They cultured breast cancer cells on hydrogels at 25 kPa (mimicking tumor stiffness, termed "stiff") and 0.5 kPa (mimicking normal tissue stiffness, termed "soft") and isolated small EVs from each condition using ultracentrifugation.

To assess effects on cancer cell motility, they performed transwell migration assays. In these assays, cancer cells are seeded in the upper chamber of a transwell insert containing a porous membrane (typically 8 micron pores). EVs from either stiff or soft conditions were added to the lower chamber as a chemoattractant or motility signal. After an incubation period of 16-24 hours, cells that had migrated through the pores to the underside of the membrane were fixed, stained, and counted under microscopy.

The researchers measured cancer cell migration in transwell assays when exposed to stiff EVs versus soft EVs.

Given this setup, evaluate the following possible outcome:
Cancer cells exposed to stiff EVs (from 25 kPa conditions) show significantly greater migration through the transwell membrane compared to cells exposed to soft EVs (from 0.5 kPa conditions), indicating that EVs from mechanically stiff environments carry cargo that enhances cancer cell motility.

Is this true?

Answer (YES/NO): YES